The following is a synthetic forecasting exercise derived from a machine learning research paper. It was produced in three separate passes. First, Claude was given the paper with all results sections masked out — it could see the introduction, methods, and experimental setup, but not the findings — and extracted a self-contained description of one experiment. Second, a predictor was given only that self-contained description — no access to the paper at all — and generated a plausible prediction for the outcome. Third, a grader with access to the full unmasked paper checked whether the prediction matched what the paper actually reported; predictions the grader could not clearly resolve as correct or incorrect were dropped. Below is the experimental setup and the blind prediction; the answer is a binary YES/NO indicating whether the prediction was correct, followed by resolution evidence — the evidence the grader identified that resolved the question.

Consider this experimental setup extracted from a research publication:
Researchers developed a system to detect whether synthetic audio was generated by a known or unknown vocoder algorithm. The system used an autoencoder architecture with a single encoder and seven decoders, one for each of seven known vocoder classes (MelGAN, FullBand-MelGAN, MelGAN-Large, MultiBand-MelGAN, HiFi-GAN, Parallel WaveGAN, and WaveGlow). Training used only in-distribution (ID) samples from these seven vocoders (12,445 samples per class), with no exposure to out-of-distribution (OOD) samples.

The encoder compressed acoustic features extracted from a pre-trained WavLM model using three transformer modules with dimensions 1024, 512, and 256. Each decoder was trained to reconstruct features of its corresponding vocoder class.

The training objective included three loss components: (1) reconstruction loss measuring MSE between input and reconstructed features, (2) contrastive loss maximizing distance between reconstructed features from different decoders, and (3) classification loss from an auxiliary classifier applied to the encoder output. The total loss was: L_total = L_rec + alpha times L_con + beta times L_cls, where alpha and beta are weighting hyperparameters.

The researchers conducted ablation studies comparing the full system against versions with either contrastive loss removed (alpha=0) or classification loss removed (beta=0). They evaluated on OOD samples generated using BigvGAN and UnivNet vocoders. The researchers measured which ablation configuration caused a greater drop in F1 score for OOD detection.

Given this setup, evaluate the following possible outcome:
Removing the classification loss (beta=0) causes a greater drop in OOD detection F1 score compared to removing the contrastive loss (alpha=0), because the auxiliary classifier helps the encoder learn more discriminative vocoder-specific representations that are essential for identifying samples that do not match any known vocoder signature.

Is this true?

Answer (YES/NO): NO